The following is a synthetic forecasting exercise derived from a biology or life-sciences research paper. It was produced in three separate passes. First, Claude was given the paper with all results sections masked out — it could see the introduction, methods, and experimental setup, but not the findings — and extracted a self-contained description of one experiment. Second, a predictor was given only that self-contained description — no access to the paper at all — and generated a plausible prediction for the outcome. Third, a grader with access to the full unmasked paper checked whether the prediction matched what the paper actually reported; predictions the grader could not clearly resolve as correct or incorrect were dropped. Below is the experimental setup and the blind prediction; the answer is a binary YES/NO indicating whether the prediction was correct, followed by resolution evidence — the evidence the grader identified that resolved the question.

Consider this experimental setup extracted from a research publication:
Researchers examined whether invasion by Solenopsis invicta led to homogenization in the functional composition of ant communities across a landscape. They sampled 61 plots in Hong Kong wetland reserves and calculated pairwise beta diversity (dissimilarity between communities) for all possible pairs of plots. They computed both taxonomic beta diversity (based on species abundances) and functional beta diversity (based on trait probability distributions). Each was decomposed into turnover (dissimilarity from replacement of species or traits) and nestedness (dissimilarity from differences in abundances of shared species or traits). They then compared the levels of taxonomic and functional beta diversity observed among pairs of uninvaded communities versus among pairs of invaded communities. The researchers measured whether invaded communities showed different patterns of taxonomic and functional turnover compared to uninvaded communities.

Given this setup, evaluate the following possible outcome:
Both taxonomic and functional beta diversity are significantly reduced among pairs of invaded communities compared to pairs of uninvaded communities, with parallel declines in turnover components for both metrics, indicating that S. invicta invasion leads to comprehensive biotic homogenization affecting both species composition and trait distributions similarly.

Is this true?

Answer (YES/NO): NO